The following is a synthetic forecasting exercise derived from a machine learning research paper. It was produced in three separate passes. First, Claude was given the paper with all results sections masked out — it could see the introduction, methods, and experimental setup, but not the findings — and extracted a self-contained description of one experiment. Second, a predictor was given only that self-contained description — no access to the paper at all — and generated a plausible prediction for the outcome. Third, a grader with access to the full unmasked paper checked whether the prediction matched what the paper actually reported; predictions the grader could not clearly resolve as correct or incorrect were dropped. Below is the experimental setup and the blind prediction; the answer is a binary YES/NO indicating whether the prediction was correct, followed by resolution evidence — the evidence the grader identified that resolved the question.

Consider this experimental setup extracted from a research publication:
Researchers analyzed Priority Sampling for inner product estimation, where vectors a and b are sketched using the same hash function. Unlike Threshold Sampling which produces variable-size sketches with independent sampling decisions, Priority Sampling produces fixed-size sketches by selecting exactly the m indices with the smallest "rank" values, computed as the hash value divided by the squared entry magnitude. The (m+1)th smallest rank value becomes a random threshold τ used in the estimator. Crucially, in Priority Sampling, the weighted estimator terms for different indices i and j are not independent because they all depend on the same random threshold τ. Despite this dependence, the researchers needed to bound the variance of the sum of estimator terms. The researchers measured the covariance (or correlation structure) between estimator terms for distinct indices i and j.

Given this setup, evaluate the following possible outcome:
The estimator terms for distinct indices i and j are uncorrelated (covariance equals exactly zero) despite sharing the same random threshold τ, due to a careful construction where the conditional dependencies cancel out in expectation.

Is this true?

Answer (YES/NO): YES